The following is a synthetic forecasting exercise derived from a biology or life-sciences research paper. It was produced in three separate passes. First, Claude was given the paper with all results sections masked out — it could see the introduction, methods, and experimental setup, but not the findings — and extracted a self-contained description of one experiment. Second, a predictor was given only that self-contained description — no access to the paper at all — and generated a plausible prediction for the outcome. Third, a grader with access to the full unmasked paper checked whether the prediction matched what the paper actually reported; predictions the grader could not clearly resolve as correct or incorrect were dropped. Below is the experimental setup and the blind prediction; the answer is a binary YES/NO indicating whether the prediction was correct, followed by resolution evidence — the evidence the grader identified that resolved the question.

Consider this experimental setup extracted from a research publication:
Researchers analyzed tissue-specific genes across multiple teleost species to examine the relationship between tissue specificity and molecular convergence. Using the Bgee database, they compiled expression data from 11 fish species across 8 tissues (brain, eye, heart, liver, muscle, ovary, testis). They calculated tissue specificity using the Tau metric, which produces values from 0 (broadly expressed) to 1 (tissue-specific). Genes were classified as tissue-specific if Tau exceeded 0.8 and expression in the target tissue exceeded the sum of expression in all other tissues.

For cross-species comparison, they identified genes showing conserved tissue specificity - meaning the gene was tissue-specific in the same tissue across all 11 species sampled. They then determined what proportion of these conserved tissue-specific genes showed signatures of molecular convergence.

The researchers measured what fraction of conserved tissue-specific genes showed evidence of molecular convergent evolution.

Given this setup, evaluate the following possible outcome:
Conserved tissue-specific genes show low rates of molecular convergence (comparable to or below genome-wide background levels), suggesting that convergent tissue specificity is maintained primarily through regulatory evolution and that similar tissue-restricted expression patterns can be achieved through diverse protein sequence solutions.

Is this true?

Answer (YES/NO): NO